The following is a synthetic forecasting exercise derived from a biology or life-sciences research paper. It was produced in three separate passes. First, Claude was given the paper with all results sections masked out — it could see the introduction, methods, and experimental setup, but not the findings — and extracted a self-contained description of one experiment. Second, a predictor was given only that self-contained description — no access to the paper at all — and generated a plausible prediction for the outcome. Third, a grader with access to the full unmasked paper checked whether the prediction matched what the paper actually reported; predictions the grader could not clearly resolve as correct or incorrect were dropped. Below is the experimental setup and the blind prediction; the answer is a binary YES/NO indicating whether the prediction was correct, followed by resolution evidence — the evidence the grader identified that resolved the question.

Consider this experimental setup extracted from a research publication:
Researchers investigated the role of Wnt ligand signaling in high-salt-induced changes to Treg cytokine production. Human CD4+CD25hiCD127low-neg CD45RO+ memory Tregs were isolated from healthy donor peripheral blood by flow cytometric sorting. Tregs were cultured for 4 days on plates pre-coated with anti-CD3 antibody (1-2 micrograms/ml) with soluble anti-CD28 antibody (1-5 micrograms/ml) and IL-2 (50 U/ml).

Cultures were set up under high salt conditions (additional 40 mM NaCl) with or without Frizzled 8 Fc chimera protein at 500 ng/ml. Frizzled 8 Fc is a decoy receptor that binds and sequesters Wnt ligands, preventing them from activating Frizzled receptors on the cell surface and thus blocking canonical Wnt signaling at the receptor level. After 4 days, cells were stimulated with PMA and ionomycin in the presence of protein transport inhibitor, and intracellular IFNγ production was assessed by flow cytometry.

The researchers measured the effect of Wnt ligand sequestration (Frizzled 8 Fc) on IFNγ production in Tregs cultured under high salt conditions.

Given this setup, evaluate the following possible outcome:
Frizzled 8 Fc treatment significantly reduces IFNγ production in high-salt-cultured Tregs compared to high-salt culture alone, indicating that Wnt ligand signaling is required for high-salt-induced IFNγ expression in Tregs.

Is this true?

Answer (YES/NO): NO